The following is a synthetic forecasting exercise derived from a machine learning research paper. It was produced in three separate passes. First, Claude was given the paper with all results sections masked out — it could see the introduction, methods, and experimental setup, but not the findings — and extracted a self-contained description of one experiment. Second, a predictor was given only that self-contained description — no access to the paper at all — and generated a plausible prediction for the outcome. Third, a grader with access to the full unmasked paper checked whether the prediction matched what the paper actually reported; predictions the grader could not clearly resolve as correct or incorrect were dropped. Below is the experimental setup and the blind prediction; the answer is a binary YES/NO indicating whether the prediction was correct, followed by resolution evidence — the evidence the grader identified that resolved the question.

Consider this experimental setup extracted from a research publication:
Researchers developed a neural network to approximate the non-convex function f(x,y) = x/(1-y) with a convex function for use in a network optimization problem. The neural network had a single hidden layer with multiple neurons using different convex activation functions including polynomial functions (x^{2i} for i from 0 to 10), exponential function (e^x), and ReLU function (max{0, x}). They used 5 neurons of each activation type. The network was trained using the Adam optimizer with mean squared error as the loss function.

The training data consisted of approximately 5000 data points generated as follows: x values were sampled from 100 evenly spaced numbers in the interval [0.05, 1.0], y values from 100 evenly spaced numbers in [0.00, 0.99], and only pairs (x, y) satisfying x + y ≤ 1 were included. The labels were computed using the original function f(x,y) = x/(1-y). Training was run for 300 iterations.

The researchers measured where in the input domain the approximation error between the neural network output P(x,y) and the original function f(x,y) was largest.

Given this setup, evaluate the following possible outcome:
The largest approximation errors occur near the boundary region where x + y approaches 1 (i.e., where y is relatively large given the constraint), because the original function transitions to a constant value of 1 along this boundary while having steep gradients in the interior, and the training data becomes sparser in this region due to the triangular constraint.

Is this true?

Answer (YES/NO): NO